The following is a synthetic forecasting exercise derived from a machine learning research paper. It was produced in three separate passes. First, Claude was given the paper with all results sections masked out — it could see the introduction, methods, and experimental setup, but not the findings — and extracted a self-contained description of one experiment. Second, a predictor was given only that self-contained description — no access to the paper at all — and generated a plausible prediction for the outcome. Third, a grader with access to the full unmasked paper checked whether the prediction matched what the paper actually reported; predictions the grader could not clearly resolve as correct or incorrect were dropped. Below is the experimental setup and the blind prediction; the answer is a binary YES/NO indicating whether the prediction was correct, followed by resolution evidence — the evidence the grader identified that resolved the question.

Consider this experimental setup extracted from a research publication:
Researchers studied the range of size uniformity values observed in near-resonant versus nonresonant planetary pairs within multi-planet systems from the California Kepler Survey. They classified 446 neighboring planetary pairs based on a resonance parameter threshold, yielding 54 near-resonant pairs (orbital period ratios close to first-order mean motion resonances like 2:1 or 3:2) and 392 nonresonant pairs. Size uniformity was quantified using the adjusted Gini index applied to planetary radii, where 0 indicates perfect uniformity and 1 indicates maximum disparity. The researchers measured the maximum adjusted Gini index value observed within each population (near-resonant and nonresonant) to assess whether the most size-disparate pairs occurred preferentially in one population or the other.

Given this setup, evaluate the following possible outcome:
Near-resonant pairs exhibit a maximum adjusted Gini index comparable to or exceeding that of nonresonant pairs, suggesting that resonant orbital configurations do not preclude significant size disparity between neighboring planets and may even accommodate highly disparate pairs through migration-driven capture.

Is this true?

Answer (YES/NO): NO